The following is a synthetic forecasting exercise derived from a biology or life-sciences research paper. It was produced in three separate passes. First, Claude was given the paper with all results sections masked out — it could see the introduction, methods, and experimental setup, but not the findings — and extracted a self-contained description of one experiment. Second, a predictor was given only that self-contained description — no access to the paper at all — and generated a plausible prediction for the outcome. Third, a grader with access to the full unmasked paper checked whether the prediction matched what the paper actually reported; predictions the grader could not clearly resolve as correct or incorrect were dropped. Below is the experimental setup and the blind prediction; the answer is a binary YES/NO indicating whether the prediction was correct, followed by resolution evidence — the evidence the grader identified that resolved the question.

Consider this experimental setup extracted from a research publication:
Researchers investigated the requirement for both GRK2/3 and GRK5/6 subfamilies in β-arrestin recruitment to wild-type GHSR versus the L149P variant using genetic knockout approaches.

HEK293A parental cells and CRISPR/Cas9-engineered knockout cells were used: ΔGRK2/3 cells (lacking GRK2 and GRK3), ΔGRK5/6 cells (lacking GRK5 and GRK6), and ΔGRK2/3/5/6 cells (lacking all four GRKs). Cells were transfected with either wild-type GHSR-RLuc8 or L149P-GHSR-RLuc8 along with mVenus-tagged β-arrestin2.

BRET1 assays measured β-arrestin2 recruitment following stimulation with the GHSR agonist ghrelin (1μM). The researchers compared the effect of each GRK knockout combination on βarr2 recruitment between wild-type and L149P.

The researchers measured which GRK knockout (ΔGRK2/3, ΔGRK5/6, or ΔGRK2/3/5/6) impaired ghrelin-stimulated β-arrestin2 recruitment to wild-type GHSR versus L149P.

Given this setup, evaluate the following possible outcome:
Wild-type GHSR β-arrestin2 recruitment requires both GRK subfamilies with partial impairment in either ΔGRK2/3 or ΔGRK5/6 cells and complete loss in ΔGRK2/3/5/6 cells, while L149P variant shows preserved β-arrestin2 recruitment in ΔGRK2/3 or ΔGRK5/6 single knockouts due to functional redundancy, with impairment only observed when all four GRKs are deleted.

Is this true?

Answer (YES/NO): NO